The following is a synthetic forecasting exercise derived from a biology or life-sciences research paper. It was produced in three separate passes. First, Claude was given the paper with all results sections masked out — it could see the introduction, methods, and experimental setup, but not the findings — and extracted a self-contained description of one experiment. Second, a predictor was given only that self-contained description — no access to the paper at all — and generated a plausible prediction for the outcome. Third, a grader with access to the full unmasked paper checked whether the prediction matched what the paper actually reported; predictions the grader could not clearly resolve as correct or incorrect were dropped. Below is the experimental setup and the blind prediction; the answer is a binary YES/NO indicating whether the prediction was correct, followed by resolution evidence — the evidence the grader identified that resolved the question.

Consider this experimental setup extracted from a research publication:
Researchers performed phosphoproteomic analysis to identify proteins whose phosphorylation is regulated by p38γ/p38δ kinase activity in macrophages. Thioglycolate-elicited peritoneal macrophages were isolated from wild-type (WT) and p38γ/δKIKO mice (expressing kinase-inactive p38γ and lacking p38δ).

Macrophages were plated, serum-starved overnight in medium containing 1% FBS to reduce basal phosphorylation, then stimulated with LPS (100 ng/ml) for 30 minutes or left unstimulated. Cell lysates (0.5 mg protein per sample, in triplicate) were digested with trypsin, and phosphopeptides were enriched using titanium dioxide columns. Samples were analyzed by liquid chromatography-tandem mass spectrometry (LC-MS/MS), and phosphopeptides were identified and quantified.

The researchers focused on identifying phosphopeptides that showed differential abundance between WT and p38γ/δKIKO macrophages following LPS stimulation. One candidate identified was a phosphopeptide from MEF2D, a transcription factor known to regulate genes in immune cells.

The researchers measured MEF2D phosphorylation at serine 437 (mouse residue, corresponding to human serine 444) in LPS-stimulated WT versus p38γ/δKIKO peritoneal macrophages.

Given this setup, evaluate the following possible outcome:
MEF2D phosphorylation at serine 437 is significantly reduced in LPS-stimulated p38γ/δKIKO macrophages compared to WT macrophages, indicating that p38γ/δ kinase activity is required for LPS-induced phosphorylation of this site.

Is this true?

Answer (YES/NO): YES